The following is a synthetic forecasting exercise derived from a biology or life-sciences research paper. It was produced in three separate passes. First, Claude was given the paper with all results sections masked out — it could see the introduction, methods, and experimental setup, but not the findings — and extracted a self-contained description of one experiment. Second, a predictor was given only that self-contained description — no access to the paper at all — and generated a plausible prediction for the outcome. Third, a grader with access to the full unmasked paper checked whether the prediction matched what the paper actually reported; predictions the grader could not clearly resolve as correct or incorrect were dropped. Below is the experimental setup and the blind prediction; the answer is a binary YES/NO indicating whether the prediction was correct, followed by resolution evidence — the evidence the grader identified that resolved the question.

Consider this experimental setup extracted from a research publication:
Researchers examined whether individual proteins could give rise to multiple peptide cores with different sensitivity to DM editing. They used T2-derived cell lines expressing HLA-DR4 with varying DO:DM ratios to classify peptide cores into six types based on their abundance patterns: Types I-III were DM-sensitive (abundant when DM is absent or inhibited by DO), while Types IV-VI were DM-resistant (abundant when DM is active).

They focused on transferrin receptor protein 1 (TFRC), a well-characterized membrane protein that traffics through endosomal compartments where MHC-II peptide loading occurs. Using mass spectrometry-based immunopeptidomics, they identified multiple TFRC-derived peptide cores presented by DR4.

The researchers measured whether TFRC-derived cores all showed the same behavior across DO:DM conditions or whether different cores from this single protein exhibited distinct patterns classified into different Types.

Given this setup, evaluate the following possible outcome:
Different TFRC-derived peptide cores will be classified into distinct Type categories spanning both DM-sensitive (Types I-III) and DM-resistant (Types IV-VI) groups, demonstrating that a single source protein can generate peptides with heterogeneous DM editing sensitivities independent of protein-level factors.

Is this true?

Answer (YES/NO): YES